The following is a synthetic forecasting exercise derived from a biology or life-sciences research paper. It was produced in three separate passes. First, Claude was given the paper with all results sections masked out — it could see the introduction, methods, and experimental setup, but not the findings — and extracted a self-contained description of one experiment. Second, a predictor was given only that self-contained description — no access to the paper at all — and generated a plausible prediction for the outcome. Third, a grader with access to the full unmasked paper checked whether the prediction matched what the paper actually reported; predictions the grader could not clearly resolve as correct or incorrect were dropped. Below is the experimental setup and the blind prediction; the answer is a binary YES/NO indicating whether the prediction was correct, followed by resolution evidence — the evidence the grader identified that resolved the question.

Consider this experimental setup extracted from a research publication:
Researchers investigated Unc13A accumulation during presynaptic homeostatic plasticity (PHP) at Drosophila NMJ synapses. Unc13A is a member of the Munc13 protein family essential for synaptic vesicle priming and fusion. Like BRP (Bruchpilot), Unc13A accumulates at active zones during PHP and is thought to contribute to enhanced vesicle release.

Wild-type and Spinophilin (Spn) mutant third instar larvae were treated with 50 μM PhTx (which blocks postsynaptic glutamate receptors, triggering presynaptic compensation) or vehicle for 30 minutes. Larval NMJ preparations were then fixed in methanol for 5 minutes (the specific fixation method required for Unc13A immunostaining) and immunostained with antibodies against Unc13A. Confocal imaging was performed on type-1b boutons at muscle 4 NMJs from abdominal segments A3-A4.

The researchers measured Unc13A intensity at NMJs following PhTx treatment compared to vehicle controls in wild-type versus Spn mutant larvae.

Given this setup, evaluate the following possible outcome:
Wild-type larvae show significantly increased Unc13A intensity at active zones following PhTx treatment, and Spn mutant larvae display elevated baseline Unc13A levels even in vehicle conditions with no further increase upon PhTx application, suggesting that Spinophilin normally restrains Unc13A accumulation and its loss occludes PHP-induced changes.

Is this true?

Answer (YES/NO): NO